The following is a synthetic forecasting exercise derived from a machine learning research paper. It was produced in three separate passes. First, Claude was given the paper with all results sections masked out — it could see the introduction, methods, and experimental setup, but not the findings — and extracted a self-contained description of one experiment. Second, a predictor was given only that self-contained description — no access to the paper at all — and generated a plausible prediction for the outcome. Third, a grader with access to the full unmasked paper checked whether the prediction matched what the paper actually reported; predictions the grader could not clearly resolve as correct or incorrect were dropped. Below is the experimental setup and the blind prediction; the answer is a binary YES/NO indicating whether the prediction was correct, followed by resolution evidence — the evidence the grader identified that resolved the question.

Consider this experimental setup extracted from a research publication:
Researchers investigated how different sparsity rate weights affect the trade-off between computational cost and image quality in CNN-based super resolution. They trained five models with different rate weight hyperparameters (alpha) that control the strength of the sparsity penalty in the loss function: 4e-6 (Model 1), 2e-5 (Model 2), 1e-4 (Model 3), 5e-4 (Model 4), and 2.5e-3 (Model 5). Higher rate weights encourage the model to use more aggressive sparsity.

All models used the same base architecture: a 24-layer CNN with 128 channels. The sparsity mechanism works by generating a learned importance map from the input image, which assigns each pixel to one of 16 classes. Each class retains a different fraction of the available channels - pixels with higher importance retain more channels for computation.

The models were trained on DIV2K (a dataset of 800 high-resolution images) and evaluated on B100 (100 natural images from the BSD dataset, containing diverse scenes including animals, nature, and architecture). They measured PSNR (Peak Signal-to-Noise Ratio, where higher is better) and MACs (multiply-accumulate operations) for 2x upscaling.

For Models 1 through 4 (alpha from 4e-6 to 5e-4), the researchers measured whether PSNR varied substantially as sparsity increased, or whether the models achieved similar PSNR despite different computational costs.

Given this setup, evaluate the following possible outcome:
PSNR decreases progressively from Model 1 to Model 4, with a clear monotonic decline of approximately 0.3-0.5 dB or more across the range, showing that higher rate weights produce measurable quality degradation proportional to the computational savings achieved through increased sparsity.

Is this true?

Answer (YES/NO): NO